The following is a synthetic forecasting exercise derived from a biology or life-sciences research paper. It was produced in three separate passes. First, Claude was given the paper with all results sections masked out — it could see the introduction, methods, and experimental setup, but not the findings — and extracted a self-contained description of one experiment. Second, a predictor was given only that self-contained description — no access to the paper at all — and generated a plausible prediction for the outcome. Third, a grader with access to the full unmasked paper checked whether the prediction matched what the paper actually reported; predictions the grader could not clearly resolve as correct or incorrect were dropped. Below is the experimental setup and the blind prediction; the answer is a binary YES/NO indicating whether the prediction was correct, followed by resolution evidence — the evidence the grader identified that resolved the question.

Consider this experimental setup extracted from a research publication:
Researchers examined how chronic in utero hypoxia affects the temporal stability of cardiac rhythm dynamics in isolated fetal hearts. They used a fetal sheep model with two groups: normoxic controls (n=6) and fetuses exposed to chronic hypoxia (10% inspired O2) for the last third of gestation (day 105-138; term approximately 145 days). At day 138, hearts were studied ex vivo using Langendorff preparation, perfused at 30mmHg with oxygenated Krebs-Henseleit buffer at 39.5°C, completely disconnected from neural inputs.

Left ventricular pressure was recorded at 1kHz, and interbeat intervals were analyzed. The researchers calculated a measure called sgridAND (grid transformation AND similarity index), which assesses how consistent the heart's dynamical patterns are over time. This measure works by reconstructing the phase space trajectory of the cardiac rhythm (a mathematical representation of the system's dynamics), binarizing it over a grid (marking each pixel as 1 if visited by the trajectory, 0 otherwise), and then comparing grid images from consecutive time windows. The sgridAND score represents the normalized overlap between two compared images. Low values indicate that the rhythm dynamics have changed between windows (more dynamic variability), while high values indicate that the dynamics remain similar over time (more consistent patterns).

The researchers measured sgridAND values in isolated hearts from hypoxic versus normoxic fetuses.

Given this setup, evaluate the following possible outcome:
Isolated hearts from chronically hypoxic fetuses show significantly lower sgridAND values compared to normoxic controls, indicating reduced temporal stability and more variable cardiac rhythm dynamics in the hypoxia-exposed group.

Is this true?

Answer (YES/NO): NO